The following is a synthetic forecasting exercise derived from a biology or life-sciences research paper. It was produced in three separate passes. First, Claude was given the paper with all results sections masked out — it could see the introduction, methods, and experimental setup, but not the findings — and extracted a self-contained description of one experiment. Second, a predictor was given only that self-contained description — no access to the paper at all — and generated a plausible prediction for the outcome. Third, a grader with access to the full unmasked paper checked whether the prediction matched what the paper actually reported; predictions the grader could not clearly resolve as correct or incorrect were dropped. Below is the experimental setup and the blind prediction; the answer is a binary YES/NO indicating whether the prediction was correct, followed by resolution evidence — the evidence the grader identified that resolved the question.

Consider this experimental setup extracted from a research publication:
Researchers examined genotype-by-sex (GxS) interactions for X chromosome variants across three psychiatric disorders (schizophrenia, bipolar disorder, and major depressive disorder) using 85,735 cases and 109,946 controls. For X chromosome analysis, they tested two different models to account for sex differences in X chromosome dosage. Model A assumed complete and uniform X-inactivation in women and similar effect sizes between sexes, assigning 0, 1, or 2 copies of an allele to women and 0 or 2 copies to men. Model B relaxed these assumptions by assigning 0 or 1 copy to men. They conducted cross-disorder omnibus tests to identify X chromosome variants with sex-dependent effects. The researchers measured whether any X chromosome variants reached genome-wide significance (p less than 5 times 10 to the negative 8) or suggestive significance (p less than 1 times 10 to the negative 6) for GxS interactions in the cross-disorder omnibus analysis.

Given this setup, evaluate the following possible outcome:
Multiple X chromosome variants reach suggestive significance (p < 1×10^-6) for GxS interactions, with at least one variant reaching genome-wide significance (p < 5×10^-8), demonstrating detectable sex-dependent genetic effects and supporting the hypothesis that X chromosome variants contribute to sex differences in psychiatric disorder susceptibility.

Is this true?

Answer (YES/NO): NO